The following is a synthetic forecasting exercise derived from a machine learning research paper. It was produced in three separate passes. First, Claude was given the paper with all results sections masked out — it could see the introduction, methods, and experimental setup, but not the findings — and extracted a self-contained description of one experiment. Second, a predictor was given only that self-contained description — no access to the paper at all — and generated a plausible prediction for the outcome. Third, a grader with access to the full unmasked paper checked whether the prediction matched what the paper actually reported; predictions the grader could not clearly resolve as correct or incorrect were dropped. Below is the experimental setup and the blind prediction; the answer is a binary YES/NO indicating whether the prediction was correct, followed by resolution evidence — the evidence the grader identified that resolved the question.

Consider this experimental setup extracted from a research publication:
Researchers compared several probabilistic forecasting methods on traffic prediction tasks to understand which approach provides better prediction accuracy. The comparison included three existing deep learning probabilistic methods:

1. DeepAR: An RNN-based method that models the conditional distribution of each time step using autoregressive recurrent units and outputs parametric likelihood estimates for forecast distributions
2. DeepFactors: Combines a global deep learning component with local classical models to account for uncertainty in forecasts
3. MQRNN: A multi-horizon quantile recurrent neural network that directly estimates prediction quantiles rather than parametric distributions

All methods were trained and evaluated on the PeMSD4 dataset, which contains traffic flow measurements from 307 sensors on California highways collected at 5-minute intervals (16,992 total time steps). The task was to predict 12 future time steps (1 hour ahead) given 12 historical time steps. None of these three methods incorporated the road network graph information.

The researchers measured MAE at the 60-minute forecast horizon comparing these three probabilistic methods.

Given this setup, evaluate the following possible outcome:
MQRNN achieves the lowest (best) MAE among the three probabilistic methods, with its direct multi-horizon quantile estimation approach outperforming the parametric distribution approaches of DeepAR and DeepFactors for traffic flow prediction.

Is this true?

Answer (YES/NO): YES